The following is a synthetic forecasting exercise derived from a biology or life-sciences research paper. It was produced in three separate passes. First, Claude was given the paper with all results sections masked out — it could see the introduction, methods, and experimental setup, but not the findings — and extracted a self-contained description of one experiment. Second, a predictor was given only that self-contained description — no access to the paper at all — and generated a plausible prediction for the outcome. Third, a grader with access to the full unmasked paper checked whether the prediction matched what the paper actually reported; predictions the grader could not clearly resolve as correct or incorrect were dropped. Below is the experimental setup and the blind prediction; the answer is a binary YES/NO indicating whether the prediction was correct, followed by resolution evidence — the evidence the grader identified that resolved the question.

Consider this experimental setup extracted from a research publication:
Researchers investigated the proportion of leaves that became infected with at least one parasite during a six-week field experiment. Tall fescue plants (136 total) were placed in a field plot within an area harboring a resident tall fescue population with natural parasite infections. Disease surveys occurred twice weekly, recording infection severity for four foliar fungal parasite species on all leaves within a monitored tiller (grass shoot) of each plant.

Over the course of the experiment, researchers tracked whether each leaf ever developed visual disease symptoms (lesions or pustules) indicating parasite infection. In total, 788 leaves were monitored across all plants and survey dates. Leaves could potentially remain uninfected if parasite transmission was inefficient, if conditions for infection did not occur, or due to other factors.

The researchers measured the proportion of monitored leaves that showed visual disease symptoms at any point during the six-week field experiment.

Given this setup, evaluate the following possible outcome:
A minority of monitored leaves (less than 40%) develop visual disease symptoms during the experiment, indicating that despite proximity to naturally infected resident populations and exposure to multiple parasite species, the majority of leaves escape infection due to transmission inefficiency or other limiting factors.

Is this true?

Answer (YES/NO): NO